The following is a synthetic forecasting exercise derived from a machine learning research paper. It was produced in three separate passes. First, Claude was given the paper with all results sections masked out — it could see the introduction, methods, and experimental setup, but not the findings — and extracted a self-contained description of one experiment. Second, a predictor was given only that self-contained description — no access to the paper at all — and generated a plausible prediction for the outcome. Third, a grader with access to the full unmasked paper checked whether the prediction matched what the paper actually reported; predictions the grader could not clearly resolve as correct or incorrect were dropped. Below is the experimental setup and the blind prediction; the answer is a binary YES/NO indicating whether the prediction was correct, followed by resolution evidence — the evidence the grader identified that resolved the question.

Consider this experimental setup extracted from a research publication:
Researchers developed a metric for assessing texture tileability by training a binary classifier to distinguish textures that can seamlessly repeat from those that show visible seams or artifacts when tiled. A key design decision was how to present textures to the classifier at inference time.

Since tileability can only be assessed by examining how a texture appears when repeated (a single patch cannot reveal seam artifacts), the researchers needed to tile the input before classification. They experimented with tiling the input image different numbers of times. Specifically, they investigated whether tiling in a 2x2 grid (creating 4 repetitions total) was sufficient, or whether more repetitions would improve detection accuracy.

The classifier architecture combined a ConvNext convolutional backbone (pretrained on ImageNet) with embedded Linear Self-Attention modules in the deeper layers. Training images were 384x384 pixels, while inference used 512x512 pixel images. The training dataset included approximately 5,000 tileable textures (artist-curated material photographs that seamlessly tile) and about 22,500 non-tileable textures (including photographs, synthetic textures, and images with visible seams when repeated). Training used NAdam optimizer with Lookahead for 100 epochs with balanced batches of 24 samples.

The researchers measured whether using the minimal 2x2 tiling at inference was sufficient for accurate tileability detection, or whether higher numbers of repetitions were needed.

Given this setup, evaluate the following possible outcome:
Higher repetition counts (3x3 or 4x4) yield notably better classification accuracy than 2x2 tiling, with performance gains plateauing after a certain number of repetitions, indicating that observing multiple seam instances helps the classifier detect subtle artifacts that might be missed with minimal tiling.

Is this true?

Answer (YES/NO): NO